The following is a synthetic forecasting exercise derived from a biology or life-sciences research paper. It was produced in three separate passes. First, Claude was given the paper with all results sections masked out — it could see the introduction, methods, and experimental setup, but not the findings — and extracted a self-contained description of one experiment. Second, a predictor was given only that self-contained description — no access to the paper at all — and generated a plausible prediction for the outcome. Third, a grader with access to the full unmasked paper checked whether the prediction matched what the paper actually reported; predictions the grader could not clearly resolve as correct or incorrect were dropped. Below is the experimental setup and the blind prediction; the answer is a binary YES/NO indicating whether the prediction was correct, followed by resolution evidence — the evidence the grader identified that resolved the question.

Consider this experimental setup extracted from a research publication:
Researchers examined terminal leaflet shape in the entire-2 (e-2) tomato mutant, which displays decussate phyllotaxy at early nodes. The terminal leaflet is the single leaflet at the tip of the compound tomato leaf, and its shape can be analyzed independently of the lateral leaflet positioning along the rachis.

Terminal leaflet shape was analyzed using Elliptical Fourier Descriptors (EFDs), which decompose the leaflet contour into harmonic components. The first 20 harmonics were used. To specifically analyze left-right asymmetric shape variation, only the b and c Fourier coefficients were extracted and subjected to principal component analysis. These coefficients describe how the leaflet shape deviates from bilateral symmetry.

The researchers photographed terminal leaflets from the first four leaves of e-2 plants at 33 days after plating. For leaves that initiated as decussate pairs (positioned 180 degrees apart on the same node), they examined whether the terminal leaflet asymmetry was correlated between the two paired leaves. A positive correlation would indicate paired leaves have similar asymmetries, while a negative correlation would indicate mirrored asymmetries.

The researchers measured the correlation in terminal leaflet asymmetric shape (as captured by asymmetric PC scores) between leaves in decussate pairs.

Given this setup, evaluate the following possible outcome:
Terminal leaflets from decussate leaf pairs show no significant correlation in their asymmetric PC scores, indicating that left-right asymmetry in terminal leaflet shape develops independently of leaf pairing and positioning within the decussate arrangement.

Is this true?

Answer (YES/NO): YES